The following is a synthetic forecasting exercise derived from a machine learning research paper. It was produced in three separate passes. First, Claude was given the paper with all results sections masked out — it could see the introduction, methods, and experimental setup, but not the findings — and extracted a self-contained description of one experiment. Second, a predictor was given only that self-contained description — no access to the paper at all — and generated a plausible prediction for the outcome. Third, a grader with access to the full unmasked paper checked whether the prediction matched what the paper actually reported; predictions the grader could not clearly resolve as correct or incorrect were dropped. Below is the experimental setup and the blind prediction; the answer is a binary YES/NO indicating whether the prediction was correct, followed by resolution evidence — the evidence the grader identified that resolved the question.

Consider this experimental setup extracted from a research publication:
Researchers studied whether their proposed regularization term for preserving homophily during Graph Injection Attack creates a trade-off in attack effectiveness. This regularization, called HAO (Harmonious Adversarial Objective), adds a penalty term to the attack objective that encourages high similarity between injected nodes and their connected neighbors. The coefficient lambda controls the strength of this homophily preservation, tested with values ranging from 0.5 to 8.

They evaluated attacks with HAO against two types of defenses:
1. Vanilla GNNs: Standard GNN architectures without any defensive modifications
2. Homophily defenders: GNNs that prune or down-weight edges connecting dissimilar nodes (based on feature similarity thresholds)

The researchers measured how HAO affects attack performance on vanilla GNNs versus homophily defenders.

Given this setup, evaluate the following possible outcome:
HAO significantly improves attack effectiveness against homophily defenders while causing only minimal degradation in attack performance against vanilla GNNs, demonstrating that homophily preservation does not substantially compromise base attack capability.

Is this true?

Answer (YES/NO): YES